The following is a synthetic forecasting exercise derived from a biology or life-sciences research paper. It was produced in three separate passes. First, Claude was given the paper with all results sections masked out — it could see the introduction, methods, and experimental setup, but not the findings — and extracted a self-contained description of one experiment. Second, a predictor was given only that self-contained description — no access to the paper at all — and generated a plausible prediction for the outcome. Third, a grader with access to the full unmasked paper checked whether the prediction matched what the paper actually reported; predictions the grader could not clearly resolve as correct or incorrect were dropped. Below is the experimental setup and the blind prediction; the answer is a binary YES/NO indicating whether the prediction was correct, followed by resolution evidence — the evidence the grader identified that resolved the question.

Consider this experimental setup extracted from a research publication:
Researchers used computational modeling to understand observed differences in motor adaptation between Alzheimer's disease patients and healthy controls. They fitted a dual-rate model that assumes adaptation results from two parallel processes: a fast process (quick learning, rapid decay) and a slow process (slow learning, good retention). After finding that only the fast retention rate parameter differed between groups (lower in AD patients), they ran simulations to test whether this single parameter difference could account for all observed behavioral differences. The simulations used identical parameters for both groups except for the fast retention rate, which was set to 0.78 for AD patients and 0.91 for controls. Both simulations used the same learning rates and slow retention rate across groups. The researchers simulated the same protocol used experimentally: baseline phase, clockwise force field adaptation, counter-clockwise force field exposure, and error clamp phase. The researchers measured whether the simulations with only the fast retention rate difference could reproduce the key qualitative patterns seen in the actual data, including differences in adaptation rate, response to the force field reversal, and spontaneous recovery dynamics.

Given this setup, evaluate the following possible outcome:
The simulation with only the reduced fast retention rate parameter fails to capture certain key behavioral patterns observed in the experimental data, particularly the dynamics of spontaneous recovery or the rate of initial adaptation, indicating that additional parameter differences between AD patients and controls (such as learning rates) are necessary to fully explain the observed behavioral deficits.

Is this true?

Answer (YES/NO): NO